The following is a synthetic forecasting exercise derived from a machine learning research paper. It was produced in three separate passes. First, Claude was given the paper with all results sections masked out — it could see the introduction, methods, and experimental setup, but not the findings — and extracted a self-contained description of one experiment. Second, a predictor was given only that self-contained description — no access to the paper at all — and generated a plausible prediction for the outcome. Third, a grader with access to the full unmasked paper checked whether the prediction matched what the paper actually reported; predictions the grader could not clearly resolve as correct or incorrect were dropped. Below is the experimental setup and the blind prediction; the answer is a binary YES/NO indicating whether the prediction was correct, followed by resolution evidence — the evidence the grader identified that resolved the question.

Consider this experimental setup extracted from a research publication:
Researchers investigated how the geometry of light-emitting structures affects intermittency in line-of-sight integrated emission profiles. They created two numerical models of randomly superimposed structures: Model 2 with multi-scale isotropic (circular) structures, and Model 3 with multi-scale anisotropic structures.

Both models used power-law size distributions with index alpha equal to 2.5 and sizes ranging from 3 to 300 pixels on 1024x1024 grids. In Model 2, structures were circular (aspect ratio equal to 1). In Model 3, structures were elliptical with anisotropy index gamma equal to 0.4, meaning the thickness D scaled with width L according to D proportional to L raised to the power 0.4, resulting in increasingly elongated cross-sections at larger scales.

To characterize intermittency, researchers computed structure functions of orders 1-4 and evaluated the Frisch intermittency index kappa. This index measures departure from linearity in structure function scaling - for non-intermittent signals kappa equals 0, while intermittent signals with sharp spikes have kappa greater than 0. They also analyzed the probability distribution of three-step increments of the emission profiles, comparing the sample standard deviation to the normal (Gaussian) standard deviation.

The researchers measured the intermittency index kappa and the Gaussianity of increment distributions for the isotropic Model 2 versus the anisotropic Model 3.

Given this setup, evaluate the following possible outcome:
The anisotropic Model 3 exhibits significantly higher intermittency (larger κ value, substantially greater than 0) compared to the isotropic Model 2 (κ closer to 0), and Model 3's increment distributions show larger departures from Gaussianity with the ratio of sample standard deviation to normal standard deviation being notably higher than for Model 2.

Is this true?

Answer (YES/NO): YES